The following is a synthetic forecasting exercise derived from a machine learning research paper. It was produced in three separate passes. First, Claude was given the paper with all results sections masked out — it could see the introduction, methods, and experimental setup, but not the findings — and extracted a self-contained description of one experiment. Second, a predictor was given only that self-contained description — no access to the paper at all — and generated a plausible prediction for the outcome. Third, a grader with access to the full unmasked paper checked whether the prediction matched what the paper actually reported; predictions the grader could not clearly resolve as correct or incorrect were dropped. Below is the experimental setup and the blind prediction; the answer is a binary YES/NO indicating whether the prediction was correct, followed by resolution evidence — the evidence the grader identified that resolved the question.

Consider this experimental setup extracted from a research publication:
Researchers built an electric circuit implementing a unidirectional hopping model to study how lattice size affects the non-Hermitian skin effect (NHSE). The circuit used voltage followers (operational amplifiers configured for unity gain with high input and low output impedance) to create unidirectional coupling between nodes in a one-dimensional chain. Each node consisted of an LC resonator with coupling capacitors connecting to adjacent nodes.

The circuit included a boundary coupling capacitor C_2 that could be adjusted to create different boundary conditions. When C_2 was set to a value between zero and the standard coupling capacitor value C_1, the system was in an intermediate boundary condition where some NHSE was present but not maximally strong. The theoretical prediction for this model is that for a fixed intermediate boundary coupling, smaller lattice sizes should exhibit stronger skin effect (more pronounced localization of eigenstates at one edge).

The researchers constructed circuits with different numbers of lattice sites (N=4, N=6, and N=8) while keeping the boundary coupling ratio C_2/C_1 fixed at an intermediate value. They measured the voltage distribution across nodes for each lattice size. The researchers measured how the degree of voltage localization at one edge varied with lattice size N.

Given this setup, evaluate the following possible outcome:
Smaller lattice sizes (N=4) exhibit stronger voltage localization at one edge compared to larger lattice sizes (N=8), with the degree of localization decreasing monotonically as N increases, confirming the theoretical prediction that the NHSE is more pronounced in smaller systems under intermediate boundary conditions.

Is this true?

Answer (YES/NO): YES